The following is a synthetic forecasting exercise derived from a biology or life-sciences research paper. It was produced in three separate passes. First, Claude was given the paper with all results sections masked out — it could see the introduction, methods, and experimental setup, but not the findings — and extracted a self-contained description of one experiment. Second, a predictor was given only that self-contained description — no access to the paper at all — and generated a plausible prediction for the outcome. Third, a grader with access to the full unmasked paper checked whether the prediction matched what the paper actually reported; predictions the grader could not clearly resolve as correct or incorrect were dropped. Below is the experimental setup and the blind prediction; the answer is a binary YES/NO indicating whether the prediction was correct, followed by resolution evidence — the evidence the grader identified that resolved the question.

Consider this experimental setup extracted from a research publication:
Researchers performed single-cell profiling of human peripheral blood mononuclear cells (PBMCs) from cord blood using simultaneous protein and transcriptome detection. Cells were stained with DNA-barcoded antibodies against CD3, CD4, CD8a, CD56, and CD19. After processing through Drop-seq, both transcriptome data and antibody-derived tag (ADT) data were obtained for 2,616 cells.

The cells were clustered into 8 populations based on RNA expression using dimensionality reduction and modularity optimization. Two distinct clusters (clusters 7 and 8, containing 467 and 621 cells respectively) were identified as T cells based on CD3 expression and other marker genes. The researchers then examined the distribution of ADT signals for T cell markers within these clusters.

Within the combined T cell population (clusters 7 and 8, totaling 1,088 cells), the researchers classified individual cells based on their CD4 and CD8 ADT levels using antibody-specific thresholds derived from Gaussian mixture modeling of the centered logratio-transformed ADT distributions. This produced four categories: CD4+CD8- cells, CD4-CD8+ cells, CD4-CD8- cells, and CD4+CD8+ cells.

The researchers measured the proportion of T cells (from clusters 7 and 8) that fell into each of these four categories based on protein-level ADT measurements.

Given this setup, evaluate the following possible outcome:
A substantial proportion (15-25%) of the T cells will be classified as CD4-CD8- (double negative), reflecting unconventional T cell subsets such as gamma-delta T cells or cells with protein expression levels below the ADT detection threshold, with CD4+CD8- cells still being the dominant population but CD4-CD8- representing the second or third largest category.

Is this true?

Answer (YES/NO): NO